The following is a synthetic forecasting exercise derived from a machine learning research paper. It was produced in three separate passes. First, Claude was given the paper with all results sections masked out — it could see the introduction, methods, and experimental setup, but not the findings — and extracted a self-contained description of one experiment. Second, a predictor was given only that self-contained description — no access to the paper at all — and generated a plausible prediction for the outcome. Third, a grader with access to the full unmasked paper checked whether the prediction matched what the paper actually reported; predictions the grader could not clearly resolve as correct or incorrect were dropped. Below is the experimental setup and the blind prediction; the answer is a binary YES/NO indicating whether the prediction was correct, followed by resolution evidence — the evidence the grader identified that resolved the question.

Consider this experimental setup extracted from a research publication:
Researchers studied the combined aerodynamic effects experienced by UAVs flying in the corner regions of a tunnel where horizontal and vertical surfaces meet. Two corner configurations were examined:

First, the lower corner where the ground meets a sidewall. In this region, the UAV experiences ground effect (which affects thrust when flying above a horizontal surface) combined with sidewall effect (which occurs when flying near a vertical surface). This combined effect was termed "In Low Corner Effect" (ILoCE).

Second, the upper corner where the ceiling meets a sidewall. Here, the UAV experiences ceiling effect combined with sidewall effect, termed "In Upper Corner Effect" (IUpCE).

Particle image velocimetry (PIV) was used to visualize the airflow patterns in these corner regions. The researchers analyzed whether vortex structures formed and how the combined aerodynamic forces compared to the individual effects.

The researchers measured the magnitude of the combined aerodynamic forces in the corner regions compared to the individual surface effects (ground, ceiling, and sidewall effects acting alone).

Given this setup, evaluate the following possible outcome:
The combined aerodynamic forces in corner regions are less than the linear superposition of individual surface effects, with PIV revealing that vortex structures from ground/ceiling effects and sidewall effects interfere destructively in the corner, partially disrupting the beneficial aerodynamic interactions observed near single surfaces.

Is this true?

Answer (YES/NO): NO